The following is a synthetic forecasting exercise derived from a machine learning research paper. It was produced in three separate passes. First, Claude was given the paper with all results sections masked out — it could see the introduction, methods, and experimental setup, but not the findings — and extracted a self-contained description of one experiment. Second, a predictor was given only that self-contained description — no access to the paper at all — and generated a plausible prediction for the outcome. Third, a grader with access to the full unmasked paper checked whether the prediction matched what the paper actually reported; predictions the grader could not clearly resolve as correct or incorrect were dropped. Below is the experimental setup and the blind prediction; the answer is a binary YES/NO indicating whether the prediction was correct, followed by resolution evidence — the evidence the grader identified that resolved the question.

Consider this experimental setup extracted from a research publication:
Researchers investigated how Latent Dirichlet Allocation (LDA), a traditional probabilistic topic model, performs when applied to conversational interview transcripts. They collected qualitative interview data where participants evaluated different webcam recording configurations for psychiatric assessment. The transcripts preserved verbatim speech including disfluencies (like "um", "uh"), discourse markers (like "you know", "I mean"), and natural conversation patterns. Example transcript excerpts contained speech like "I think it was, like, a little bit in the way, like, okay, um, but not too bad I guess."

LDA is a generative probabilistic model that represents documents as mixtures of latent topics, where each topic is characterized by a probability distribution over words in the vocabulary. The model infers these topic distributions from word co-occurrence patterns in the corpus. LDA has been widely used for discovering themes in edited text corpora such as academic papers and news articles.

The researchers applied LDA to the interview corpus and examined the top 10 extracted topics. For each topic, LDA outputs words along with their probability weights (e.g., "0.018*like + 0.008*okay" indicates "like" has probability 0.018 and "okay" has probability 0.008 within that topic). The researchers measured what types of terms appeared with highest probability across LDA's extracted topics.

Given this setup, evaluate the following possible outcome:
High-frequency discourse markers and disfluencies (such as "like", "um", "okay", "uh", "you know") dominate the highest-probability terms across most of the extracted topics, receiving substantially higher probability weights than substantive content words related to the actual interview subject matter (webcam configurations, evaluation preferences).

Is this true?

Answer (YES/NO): YES